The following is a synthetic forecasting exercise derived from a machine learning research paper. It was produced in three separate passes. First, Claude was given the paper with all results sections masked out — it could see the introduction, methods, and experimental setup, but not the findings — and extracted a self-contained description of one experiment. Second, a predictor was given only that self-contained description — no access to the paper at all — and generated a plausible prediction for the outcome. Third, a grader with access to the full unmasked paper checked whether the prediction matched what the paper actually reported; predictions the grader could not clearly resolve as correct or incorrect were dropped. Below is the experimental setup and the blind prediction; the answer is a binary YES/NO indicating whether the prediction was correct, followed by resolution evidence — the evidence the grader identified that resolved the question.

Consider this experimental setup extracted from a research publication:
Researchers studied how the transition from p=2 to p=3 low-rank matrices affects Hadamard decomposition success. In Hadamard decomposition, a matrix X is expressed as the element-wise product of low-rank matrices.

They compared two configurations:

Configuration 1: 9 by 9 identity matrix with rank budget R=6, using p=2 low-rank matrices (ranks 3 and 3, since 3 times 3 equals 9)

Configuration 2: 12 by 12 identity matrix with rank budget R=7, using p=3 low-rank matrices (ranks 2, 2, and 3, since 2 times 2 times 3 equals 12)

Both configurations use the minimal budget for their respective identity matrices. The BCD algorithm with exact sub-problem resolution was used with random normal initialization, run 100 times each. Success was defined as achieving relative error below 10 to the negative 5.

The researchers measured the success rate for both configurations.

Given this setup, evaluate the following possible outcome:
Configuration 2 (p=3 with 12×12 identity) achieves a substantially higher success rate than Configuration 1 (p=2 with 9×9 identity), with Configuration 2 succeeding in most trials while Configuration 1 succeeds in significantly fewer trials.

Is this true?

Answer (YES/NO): NO